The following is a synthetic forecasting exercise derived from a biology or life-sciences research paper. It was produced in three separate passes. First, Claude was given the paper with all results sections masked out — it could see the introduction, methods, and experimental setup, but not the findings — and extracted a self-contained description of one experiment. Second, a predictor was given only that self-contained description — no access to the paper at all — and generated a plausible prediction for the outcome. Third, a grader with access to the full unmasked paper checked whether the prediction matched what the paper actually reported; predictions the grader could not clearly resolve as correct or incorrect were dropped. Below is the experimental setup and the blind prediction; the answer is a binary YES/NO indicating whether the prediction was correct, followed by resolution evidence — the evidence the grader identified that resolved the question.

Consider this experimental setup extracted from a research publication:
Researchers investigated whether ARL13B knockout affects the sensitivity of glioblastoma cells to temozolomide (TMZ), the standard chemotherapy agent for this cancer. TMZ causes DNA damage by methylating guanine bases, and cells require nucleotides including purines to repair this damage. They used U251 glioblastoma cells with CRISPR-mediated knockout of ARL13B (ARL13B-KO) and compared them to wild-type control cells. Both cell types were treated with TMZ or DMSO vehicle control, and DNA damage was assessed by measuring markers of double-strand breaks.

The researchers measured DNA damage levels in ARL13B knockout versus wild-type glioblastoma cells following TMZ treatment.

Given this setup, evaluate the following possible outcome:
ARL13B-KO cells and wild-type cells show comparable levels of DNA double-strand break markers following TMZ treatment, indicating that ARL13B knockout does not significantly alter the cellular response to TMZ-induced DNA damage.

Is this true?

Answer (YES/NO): NO